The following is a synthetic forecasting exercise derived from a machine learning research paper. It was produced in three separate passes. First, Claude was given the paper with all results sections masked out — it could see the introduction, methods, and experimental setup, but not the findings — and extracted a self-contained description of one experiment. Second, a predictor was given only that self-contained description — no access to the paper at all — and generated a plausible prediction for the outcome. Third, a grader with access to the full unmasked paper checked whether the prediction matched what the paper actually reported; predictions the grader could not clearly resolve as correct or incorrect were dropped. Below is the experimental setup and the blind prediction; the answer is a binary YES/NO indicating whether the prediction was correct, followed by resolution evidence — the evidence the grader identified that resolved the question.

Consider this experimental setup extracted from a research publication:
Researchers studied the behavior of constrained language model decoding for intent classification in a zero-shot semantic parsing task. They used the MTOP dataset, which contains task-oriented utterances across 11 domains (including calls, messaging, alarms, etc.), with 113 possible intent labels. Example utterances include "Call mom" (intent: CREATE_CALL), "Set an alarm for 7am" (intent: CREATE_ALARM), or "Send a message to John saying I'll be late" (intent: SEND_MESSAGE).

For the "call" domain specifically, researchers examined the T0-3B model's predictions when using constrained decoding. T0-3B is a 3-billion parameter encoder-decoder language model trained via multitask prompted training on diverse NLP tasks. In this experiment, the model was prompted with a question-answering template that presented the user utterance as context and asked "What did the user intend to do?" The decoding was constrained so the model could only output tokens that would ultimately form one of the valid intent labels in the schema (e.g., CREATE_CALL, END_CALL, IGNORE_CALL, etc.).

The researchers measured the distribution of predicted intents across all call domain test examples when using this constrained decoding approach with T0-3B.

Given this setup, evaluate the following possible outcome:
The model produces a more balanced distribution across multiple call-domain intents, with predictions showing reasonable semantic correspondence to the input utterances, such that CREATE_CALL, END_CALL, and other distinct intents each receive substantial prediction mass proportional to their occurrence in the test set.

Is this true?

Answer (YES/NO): NO